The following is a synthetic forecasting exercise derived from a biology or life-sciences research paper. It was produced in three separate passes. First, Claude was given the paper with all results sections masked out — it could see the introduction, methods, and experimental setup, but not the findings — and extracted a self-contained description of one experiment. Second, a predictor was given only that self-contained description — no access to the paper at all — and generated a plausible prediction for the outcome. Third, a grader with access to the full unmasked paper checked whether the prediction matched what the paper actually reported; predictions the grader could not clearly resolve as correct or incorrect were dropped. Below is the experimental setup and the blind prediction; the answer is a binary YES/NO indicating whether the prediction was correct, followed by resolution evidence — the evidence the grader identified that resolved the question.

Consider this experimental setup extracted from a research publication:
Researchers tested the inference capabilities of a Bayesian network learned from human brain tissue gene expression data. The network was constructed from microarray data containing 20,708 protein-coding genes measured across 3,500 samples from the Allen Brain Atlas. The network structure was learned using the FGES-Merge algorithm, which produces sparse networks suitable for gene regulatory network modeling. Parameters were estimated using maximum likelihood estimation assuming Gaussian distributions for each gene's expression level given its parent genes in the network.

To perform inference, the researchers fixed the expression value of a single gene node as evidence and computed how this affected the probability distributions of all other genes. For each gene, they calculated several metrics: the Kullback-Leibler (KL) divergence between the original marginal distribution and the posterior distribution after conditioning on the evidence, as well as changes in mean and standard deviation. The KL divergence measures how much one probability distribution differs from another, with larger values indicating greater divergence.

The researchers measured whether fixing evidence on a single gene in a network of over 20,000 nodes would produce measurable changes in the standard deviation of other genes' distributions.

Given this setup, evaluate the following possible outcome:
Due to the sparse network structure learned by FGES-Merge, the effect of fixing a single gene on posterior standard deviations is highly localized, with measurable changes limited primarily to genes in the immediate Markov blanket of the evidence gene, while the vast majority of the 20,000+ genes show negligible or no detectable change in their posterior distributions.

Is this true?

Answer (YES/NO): NO